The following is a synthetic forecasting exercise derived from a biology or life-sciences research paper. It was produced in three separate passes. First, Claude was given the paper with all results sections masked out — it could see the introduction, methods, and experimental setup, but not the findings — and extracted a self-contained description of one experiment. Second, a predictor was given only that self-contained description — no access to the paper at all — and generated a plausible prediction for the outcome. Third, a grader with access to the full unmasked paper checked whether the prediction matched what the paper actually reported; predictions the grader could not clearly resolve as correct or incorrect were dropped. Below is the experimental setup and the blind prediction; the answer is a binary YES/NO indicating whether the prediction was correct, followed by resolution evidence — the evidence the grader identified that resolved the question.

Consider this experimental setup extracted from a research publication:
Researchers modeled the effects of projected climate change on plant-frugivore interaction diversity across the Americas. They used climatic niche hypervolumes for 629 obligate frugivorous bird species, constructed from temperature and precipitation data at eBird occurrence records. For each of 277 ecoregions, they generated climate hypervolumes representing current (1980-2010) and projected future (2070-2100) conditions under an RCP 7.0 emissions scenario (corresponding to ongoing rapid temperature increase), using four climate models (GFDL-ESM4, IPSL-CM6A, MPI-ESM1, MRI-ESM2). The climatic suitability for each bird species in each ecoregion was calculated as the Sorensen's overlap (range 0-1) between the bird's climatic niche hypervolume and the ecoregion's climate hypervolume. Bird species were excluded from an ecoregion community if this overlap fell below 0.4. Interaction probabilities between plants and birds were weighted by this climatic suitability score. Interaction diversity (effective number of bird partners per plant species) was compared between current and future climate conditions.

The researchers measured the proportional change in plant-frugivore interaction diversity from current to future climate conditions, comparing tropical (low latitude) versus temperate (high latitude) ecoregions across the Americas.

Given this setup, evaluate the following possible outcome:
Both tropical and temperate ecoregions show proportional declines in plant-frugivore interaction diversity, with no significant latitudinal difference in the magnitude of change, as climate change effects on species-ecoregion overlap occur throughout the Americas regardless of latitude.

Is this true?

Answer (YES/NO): NO